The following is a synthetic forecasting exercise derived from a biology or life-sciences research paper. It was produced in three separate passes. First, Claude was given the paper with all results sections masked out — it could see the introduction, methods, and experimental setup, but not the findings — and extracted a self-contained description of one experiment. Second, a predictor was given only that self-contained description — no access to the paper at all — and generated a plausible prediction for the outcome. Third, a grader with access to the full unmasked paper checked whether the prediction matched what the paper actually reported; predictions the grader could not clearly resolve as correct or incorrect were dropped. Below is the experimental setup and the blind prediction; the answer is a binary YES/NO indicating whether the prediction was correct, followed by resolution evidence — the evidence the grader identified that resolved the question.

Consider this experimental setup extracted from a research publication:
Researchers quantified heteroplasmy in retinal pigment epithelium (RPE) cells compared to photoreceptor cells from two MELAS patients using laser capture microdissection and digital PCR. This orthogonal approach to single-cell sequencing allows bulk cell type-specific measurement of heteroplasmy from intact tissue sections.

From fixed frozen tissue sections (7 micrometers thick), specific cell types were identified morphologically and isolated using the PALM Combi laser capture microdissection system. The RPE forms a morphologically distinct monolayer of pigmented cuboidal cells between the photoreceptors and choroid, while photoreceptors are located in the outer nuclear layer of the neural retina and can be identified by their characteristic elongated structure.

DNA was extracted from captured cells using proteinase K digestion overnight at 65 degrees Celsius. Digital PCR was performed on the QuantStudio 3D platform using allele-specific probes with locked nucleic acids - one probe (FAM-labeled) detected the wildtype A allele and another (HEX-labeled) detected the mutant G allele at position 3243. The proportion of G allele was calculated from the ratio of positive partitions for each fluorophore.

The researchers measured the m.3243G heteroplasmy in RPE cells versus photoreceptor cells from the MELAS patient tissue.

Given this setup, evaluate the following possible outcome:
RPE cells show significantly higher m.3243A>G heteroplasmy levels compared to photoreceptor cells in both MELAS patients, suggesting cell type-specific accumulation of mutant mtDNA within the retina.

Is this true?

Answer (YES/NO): NO